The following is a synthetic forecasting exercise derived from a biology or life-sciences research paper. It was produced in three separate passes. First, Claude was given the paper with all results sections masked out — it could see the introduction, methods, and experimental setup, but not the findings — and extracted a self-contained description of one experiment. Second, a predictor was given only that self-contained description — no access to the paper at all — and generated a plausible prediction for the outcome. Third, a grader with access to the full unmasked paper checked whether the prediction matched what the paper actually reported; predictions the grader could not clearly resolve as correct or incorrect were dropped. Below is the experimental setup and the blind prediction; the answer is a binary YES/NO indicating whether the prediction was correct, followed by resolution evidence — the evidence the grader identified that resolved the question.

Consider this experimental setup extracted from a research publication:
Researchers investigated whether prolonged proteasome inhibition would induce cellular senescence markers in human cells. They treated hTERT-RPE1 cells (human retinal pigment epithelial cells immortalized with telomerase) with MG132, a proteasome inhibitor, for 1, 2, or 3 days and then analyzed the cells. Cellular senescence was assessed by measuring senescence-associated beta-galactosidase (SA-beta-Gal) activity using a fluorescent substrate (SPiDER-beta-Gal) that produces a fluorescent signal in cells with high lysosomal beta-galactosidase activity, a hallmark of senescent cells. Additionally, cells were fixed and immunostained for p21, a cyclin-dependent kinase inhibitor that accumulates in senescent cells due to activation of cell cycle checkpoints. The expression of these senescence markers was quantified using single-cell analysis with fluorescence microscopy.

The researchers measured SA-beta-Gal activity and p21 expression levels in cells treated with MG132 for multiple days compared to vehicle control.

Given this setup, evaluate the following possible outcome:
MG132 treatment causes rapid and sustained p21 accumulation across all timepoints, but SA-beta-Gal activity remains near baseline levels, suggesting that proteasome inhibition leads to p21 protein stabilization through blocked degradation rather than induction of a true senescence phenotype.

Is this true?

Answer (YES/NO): NO